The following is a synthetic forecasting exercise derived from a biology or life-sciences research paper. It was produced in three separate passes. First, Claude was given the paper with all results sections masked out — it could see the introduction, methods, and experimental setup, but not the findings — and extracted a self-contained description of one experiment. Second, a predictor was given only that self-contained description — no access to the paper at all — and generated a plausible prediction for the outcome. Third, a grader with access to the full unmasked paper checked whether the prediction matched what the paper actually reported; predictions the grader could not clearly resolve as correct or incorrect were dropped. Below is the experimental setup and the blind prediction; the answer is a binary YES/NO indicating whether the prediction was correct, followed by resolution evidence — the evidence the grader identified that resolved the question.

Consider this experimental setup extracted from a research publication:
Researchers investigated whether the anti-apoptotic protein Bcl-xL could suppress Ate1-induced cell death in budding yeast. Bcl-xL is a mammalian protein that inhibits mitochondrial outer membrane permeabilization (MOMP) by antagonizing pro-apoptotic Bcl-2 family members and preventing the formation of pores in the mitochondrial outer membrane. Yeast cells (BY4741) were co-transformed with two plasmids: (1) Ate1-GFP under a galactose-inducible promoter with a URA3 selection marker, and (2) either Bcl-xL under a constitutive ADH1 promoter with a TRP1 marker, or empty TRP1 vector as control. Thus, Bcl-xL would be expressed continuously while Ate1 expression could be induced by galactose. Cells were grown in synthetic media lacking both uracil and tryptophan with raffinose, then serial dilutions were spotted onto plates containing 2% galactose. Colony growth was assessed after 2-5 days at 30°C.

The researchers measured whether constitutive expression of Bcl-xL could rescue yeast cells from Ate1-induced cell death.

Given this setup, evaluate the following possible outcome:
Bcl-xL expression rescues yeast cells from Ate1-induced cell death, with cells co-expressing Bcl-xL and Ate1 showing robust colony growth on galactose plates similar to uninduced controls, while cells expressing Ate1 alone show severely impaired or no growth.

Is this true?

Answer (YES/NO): NO